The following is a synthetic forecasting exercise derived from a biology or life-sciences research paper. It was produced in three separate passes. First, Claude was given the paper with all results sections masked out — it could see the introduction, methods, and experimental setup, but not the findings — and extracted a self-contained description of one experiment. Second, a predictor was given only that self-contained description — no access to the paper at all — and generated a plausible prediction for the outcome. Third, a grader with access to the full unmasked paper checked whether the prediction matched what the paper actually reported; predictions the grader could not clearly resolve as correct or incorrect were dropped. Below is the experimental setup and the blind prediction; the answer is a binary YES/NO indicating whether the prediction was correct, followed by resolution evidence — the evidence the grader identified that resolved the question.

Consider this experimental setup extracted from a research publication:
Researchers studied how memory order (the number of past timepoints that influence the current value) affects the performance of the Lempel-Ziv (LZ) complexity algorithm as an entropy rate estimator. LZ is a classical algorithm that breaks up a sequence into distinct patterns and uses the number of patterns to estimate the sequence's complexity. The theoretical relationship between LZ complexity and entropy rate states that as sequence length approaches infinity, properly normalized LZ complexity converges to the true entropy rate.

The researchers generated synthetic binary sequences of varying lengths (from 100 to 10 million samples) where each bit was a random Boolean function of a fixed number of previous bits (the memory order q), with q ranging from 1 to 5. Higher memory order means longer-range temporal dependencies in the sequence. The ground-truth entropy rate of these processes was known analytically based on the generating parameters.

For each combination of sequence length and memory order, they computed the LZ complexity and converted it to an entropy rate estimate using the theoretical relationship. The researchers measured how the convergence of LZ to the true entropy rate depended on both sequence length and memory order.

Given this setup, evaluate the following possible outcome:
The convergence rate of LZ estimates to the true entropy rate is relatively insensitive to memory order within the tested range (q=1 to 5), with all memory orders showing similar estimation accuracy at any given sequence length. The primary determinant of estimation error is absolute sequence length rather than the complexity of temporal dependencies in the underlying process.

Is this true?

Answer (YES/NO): NO